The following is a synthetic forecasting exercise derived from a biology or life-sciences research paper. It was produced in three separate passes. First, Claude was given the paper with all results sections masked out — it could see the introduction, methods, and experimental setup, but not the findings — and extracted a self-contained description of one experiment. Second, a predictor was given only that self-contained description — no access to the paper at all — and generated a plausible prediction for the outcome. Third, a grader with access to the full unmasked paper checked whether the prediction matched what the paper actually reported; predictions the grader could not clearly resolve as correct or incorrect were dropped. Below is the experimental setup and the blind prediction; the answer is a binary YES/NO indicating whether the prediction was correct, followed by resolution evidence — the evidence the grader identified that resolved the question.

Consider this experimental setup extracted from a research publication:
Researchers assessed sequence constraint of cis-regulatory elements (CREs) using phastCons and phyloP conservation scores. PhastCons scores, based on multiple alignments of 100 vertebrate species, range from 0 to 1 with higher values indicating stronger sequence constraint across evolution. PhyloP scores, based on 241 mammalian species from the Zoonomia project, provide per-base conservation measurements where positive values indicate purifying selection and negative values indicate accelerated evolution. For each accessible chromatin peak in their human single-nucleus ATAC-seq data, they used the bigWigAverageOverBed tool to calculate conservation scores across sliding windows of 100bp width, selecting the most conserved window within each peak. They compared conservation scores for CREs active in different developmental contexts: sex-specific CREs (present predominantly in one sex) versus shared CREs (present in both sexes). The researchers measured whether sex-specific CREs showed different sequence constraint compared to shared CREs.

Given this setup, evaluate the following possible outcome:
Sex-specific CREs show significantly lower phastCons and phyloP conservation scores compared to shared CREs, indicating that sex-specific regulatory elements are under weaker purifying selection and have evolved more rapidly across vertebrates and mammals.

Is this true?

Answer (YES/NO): YES